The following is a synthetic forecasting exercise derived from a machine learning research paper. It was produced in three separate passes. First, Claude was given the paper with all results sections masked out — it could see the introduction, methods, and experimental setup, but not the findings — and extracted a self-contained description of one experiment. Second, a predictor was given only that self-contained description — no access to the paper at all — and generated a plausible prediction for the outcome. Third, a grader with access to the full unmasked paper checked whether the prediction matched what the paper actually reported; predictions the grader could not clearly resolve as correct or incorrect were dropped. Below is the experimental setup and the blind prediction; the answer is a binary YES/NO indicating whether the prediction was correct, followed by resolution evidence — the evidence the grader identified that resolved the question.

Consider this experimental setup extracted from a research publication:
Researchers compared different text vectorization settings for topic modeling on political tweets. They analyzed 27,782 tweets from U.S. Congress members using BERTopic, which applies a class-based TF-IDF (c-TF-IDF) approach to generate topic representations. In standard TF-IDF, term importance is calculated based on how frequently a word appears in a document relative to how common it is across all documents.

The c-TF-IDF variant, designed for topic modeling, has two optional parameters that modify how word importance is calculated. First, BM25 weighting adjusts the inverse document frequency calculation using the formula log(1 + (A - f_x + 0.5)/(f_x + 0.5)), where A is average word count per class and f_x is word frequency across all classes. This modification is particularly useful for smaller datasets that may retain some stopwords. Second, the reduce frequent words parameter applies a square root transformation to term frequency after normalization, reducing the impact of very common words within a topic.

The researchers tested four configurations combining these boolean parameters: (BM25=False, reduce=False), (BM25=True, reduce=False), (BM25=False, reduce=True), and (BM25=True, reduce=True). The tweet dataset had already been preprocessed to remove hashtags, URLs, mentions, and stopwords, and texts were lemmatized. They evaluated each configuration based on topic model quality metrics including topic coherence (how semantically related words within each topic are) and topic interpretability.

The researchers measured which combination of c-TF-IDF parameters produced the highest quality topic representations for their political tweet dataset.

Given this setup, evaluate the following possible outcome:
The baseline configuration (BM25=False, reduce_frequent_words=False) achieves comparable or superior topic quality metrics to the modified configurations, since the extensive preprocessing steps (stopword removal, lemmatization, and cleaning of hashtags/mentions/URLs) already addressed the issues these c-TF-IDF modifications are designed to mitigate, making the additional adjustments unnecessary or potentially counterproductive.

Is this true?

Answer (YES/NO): NO